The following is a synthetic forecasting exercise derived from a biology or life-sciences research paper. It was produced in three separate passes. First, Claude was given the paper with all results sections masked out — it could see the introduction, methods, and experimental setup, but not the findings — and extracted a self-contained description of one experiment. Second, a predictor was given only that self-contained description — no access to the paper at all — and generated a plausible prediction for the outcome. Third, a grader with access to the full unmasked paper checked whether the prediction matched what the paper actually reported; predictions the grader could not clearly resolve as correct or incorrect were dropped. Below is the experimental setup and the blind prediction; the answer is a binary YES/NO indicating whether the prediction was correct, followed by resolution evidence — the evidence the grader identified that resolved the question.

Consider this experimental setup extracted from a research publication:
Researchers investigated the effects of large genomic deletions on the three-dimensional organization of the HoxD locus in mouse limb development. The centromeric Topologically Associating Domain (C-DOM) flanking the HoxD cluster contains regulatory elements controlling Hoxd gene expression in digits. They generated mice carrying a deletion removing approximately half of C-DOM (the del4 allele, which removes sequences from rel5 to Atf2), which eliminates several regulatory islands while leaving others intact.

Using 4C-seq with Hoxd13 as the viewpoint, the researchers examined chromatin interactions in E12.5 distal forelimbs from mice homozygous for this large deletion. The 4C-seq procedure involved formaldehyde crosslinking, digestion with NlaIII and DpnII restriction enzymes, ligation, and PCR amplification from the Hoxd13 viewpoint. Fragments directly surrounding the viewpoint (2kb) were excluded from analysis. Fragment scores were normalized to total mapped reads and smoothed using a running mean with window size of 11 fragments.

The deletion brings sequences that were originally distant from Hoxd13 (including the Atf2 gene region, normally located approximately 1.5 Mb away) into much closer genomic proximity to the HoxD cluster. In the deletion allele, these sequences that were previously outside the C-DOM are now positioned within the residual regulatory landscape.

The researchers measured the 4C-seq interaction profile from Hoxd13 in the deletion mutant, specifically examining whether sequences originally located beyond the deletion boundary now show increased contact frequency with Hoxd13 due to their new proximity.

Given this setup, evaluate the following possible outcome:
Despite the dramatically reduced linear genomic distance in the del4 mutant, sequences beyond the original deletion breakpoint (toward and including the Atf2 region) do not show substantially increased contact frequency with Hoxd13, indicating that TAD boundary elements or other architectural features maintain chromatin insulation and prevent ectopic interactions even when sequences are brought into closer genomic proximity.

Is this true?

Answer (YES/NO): NO